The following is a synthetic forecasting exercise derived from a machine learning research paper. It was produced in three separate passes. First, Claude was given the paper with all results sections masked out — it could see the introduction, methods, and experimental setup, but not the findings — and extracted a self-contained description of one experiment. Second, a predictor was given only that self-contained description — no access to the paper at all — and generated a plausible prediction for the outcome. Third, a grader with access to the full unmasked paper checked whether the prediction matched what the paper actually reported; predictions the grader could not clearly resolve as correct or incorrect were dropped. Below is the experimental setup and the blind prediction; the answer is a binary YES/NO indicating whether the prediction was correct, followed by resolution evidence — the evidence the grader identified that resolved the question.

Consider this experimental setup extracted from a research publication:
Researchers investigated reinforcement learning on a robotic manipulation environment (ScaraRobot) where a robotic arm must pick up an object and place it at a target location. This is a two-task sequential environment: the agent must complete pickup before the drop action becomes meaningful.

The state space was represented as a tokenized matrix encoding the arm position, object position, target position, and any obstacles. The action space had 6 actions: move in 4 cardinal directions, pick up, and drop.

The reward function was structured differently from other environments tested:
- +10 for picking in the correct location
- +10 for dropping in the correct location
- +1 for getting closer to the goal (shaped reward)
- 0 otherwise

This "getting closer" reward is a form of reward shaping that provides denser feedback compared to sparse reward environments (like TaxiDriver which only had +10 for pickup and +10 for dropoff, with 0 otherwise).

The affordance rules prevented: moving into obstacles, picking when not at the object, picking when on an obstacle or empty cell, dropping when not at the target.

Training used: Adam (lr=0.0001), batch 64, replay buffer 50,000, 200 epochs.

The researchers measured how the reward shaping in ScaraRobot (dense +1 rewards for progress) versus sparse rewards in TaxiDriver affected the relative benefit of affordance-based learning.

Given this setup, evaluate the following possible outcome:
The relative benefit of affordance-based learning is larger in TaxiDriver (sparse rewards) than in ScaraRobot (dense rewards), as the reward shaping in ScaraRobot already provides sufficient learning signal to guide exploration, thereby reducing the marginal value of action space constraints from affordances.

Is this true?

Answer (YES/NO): YES